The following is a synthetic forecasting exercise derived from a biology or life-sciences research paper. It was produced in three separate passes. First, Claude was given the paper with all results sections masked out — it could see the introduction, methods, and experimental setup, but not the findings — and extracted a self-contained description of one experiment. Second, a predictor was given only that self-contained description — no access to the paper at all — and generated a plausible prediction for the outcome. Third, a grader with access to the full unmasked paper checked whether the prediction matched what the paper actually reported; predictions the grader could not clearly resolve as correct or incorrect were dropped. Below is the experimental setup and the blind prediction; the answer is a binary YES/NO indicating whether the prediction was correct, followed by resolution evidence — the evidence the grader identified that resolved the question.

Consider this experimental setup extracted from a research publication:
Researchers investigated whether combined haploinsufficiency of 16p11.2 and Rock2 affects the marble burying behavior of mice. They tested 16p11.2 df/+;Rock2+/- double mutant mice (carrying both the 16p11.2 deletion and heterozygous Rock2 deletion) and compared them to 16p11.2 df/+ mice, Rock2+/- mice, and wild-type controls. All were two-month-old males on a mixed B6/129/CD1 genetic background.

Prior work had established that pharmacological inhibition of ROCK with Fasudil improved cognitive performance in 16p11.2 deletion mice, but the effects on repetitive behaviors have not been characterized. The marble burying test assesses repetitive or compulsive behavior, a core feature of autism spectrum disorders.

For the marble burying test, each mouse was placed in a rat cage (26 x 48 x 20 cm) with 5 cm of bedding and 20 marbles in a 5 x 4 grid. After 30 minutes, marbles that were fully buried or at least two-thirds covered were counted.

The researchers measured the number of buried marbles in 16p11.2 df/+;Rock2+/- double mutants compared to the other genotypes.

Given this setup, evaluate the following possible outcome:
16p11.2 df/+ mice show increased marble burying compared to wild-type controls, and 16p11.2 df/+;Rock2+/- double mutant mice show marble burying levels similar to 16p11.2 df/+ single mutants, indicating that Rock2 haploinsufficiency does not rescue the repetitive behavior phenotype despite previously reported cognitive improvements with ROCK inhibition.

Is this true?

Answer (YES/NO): NO